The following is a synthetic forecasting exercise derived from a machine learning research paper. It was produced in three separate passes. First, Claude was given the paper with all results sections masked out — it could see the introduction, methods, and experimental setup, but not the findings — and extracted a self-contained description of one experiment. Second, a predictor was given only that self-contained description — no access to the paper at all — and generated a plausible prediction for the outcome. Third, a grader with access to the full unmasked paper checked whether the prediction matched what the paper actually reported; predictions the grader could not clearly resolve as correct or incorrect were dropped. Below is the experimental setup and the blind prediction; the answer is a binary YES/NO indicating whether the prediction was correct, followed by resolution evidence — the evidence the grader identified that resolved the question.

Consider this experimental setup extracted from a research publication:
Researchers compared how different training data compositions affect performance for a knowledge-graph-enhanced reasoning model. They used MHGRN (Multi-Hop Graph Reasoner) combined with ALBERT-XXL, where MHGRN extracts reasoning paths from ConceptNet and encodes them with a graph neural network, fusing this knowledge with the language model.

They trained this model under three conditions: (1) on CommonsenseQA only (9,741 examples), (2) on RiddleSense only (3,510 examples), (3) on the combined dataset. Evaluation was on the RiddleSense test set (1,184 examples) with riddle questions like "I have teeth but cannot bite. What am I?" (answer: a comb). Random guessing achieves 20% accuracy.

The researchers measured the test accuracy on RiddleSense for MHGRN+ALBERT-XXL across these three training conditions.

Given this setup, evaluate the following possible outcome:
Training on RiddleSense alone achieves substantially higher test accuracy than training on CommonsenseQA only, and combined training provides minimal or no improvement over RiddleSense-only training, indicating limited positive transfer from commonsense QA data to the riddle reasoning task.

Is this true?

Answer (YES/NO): NO